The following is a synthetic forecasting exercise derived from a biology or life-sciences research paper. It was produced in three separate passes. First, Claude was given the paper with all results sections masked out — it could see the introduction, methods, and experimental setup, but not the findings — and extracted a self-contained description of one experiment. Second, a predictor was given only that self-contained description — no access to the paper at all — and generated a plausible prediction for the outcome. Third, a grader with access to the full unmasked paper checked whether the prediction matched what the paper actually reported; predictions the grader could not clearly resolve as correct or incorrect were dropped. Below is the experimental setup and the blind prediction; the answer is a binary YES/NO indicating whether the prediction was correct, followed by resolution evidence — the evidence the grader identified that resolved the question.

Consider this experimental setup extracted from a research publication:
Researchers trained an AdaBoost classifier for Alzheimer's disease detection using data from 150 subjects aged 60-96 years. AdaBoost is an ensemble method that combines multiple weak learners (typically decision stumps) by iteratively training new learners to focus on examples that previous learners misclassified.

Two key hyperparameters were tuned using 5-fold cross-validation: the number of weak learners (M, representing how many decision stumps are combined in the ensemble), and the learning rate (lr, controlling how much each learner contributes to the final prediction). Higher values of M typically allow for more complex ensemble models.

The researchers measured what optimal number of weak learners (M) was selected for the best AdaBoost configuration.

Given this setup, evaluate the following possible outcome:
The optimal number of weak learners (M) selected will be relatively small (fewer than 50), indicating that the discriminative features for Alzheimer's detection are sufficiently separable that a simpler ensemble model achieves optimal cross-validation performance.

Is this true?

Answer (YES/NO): YES